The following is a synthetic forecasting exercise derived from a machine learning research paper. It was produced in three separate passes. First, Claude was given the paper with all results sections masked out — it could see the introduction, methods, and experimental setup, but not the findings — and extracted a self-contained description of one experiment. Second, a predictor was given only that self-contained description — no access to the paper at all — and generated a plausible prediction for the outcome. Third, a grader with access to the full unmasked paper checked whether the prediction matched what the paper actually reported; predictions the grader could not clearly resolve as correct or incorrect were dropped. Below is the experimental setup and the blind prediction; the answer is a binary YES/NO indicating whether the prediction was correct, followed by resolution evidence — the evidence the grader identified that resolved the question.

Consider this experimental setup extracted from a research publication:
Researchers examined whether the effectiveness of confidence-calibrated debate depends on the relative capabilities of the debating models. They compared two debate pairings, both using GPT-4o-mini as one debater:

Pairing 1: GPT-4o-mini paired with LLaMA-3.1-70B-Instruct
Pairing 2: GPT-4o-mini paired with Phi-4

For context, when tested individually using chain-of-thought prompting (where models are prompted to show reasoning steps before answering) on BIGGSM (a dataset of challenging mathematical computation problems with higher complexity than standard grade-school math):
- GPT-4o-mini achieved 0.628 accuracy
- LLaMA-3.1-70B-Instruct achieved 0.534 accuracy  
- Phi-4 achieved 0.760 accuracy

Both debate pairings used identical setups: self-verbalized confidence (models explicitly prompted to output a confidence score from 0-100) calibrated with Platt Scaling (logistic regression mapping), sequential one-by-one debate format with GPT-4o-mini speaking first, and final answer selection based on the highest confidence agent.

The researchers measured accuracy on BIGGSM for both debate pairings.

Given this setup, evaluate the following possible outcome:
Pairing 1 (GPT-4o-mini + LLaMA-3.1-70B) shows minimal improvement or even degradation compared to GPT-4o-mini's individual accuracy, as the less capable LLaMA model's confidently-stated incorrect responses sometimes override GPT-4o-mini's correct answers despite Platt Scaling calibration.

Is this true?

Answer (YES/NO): NO